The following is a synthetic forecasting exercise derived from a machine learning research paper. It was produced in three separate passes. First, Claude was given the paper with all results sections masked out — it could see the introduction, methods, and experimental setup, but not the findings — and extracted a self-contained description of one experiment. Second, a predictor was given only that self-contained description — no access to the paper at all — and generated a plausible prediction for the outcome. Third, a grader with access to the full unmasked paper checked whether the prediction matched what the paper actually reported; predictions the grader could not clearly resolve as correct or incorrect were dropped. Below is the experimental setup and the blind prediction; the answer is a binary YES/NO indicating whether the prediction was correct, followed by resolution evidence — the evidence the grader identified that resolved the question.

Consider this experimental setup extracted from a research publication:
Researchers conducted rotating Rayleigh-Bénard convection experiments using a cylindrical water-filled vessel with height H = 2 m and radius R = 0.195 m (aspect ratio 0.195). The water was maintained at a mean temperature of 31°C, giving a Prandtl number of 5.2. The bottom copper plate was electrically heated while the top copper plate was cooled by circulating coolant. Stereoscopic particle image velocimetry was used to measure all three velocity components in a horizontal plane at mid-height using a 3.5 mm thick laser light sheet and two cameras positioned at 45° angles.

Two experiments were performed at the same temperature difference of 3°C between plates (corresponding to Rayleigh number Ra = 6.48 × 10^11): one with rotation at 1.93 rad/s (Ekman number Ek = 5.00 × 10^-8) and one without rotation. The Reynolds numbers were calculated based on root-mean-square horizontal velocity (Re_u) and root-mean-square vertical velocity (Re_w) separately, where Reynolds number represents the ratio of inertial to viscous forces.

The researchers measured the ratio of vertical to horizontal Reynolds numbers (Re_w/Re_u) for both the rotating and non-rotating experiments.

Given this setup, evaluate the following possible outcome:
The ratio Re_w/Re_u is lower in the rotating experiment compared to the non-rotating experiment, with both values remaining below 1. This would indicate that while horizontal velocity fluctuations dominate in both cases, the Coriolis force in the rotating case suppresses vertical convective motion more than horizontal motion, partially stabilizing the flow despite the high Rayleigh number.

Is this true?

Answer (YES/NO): NO